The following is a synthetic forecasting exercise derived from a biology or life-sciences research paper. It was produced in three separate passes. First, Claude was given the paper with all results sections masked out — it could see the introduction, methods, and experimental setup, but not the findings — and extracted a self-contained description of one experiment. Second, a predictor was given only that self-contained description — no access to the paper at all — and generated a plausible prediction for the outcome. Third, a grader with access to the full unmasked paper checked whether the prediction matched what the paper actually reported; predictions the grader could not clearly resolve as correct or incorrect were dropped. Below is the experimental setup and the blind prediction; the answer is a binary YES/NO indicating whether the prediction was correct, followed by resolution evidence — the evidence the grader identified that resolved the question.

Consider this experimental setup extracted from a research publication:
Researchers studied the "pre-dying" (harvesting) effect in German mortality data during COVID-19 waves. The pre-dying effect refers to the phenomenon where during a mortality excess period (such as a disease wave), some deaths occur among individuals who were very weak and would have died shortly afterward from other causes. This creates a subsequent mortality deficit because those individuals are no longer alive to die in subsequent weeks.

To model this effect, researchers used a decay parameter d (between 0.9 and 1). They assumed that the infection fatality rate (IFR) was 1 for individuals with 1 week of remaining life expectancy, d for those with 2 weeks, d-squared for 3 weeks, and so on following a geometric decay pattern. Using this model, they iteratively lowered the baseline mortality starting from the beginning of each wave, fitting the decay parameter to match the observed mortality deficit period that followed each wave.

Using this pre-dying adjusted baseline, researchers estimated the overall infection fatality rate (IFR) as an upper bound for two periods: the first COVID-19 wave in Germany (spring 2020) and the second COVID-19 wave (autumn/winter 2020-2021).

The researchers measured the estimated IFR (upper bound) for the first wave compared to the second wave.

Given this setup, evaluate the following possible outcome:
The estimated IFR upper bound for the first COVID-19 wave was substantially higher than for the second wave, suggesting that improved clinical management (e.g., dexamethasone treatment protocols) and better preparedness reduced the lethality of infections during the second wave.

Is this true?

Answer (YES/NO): NO